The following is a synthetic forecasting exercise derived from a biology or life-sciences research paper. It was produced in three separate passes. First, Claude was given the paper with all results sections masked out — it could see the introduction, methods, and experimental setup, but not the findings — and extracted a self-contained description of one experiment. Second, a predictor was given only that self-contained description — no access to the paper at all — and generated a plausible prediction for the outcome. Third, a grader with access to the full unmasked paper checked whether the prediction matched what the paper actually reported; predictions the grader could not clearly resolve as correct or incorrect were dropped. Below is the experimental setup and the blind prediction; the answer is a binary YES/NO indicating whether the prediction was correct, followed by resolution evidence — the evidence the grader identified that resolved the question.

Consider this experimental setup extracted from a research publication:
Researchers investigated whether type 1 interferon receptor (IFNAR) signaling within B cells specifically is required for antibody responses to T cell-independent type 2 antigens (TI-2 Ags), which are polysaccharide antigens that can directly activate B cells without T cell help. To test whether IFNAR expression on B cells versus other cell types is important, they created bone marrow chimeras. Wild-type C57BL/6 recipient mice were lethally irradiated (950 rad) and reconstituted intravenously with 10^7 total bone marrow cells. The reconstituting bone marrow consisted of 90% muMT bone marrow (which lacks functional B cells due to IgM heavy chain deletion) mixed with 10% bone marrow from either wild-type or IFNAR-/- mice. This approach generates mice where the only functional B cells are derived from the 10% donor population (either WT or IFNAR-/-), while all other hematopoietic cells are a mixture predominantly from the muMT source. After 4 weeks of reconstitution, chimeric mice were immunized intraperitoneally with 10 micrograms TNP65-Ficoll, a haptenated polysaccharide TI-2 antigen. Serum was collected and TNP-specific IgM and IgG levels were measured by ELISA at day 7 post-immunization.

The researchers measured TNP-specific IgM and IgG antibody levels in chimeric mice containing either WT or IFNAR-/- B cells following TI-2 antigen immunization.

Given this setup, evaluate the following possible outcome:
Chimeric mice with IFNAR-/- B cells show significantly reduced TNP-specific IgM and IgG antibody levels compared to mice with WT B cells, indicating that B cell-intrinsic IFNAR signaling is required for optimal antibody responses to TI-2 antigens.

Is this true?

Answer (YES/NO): YES